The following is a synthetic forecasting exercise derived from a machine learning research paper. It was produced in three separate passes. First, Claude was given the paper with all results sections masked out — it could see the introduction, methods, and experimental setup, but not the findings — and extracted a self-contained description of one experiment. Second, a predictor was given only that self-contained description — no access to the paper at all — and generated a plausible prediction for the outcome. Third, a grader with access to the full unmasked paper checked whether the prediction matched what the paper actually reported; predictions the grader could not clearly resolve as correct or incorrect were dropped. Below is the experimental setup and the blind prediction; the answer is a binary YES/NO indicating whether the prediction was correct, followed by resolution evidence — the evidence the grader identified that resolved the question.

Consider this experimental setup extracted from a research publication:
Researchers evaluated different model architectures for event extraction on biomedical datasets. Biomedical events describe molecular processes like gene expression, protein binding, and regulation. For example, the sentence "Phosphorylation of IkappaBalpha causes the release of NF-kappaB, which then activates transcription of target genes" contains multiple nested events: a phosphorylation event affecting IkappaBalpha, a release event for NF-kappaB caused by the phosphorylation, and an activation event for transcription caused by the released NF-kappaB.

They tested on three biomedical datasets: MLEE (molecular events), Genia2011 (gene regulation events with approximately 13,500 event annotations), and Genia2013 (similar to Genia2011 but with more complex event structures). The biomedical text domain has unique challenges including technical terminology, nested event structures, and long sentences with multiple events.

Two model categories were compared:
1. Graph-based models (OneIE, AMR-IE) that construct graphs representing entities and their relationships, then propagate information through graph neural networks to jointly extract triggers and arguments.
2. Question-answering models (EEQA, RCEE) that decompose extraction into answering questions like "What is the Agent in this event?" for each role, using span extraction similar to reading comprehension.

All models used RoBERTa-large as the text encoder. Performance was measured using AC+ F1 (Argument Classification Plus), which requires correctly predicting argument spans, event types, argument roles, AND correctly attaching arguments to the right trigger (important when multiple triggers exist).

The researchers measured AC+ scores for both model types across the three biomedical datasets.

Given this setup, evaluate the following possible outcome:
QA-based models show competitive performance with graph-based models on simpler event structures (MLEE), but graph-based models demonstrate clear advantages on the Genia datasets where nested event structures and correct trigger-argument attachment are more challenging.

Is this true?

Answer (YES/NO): NO